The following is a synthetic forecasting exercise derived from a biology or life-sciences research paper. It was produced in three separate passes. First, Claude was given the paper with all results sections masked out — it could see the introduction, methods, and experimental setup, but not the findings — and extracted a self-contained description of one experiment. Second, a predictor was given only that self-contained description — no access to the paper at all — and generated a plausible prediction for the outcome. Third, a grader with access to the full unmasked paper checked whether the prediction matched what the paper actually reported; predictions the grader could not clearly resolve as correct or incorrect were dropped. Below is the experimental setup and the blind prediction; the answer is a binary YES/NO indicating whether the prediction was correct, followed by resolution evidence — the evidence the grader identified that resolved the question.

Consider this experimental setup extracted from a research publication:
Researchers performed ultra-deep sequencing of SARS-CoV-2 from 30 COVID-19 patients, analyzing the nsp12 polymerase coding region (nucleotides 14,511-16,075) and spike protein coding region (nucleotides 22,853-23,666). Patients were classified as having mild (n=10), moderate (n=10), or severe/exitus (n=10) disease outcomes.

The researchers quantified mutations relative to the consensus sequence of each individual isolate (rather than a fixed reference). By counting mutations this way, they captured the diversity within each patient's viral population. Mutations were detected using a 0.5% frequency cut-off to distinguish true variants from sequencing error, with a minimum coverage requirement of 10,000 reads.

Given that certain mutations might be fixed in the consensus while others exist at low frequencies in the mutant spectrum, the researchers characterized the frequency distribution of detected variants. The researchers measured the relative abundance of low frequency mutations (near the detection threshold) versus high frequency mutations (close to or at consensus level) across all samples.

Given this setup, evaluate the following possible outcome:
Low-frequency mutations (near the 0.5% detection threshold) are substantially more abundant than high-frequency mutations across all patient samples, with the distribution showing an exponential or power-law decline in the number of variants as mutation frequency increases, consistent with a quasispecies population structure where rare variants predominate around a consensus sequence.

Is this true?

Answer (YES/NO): YES